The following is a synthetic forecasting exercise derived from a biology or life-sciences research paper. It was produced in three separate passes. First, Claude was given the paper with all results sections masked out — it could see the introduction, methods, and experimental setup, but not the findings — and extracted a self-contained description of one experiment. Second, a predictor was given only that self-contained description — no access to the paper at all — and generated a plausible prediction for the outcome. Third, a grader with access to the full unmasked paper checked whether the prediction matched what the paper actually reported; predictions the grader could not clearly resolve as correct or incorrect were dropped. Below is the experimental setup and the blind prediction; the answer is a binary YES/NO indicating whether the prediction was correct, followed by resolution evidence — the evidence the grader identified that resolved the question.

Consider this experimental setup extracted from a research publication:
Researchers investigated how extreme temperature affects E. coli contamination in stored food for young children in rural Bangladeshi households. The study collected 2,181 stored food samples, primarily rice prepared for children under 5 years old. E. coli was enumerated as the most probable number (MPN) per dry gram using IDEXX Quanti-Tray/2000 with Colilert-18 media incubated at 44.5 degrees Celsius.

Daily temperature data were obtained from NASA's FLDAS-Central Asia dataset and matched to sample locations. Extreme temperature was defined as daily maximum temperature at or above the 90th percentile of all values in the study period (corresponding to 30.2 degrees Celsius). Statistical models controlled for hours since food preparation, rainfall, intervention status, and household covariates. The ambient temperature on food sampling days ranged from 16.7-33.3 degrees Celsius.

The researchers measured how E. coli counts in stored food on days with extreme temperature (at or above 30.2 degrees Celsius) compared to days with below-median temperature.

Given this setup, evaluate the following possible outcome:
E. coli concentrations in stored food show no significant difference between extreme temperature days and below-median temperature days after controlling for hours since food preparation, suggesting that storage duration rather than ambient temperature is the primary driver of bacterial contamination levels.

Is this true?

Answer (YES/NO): NO